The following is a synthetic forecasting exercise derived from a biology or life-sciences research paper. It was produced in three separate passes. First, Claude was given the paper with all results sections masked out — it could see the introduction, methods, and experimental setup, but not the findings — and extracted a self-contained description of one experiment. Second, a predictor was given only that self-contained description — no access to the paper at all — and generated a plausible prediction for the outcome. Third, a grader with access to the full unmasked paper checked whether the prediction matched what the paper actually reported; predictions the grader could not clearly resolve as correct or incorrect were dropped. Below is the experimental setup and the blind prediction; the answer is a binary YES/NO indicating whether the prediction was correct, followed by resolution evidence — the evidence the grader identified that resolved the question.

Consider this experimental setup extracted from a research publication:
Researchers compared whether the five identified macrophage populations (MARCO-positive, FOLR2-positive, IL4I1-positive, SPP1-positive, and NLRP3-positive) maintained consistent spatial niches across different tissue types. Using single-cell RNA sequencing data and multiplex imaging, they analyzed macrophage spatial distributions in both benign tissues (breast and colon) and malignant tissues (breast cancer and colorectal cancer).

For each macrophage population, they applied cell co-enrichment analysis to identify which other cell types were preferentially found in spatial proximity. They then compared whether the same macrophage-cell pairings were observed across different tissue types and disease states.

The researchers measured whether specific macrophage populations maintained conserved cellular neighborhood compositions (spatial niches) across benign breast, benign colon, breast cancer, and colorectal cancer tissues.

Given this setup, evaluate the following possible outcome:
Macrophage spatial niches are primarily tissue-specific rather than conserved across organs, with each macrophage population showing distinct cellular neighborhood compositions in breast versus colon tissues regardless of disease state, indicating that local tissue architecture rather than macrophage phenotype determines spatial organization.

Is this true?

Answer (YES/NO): NO